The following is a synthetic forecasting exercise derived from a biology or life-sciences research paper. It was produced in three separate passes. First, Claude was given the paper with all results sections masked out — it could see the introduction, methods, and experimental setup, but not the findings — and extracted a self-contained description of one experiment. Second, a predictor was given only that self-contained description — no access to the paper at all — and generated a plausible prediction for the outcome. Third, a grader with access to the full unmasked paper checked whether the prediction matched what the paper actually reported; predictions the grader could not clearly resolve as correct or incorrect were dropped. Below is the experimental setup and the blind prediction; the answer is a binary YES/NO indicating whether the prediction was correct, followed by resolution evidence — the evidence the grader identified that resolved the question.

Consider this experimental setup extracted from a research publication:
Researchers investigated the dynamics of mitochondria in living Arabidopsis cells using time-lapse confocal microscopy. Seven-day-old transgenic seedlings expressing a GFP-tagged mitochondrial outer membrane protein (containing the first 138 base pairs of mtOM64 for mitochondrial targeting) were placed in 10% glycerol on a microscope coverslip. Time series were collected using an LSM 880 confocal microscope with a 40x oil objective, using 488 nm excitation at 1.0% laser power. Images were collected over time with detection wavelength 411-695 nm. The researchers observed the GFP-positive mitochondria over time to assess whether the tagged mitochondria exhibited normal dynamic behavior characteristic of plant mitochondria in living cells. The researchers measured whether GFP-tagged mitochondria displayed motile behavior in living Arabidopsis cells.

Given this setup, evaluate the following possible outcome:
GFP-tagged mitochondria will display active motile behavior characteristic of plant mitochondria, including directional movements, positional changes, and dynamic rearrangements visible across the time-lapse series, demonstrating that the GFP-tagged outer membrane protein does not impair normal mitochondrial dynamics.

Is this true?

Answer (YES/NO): YES